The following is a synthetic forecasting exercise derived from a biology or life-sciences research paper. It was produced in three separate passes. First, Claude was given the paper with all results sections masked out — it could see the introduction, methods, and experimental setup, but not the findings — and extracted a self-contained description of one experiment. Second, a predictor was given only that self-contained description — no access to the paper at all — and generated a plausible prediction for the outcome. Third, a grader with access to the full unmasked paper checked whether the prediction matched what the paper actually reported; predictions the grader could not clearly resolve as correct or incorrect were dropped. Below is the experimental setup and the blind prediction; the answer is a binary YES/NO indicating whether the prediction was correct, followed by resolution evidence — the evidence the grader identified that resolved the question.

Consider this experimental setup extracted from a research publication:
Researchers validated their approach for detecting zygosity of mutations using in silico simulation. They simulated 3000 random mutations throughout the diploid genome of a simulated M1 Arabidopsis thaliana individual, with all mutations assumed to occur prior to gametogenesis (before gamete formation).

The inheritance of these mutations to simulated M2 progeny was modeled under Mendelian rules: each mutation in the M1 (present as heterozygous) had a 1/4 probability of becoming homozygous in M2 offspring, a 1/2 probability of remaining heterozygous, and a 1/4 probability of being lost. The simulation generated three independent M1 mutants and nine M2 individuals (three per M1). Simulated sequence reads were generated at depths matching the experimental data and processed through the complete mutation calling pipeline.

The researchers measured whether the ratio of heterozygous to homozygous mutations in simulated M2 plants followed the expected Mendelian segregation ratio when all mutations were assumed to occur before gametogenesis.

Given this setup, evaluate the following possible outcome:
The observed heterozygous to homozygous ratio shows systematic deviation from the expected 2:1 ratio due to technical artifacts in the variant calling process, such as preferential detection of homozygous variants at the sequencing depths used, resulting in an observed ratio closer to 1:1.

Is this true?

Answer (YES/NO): NO